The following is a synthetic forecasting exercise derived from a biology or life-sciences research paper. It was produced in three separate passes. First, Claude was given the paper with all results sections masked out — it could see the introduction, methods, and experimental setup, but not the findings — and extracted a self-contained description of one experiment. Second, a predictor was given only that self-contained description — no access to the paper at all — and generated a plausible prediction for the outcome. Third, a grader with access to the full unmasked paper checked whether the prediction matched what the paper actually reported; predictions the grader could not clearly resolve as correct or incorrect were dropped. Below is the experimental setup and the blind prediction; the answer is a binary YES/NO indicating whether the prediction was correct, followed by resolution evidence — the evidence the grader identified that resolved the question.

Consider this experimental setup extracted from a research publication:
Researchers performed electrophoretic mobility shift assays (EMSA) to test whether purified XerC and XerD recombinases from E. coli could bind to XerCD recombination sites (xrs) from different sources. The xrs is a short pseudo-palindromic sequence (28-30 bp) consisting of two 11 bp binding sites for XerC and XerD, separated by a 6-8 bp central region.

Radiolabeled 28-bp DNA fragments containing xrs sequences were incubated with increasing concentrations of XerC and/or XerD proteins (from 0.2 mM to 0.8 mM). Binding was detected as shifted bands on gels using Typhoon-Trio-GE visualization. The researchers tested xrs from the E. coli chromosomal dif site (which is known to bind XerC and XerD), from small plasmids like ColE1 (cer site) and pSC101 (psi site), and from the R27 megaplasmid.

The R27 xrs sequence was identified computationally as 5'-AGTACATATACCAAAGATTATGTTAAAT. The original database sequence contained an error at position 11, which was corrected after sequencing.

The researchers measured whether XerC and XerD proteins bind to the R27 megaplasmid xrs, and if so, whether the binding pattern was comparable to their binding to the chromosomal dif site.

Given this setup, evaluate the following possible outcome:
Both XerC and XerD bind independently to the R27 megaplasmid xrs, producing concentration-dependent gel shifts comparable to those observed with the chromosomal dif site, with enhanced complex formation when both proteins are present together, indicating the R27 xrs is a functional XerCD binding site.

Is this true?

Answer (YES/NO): NO